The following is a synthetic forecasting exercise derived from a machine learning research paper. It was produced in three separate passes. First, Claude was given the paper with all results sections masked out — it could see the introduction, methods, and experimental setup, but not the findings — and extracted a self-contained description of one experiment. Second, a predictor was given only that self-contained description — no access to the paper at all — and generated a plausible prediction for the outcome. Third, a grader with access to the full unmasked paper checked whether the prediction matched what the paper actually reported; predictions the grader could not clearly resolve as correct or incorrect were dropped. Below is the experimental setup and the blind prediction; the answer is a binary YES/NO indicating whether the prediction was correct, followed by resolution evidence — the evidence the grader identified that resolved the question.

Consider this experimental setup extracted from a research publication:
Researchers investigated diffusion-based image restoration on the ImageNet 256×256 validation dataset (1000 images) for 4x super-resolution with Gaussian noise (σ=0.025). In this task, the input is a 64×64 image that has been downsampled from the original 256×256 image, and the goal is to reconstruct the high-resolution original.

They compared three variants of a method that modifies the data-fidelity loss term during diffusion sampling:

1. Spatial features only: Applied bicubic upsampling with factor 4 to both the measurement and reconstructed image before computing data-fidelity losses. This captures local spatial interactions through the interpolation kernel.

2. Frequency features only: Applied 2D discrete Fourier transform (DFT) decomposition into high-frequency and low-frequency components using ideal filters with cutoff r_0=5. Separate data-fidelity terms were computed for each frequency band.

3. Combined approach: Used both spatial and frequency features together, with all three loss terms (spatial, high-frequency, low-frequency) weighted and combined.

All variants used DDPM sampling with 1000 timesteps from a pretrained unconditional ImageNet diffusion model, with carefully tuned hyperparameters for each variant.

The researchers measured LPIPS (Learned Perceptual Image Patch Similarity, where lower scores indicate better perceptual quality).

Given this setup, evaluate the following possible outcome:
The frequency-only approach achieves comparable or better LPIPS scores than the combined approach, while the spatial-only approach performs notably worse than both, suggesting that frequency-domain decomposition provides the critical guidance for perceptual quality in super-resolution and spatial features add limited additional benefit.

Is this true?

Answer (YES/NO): YES